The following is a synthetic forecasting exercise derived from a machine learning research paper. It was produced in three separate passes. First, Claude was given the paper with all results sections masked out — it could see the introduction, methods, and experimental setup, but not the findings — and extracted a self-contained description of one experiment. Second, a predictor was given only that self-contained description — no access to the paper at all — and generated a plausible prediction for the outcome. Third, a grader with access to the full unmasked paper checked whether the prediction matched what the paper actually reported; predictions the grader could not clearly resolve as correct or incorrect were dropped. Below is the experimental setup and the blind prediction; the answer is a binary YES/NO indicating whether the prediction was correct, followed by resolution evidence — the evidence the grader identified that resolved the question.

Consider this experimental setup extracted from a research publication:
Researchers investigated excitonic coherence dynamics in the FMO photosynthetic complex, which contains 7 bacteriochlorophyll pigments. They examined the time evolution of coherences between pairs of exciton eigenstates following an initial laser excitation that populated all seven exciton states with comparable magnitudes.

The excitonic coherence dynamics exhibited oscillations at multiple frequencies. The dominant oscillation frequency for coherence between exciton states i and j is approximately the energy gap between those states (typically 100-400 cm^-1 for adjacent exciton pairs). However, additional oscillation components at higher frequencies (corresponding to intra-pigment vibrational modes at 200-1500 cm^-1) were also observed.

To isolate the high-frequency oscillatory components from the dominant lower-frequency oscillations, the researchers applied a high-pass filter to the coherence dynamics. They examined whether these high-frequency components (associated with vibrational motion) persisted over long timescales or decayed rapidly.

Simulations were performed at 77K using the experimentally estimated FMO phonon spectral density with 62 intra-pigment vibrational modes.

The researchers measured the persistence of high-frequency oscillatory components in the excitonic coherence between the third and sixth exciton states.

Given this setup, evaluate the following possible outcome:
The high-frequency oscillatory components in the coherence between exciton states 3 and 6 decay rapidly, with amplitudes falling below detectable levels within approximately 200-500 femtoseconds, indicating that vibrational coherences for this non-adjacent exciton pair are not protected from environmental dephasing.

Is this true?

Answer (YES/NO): NO